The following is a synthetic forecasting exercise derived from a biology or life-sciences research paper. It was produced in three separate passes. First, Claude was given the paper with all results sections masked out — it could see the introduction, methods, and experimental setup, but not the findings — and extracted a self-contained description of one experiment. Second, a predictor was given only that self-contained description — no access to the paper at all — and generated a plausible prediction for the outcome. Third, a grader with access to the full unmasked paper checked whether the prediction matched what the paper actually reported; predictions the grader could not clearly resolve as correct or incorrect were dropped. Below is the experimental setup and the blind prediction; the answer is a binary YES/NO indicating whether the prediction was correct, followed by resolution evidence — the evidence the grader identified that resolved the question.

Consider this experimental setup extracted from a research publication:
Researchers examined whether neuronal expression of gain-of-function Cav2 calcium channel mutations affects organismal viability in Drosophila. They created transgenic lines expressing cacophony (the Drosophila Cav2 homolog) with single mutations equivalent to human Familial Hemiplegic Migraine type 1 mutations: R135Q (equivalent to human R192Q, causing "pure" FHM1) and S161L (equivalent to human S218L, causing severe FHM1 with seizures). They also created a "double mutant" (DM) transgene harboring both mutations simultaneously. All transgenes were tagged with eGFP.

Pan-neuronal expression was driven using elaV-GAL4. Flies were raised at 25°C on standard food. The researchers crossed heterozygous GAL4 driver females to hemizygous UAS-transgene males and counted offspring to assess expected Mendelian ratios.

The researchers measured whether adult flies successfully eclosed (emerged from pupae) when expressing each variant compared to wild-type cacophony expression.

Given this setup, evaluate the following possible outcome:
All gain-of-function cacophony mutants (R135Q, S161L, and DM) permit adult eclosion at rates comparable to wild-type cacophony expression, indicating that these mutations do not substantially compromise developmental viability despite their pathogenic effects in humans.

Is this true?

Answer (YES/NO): NO